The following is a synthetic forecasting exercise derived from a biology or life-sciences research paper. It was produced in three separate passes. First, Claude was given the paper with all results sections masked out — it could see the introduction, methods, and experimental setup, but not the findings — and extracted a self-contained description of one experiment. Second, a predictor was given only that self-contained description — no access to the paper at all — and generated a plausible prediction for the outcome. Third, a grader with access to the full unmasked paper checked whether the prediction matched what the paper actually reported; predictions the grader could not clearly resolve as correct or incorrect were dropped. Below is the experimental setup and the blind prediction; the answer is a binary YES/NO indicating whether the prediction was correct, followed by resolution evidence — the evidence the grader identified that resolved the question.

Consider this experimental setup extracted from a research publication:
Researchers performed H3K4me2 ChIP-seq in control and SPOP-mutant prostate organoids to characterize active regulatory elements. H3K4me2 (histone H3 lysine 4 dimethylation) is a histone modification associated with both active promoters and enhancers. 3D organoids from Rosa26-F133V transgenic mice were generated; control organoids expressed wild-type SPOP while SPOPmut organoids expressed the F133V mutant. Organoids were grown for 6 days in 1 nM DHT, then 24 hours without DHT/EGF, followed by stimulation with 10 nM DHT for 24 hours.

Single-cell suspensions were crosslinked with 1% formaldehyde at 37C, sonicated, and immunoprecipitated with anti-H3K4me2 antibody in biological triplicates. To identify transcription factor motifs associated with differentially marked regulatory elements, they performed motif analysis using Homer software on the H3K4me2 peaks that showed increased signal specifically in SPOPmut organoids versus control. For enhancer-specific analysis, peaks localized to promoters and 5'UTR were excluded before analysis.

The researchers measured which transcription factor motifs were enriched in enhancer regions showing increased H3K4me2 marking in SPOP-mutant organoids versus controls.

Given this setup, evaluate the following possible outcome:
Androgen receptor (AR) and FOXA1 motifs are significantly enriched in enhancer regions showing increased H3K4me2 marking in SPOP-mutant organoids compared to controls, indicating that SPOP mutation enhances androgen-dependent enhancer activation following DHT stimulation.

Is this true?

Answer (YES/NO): YES